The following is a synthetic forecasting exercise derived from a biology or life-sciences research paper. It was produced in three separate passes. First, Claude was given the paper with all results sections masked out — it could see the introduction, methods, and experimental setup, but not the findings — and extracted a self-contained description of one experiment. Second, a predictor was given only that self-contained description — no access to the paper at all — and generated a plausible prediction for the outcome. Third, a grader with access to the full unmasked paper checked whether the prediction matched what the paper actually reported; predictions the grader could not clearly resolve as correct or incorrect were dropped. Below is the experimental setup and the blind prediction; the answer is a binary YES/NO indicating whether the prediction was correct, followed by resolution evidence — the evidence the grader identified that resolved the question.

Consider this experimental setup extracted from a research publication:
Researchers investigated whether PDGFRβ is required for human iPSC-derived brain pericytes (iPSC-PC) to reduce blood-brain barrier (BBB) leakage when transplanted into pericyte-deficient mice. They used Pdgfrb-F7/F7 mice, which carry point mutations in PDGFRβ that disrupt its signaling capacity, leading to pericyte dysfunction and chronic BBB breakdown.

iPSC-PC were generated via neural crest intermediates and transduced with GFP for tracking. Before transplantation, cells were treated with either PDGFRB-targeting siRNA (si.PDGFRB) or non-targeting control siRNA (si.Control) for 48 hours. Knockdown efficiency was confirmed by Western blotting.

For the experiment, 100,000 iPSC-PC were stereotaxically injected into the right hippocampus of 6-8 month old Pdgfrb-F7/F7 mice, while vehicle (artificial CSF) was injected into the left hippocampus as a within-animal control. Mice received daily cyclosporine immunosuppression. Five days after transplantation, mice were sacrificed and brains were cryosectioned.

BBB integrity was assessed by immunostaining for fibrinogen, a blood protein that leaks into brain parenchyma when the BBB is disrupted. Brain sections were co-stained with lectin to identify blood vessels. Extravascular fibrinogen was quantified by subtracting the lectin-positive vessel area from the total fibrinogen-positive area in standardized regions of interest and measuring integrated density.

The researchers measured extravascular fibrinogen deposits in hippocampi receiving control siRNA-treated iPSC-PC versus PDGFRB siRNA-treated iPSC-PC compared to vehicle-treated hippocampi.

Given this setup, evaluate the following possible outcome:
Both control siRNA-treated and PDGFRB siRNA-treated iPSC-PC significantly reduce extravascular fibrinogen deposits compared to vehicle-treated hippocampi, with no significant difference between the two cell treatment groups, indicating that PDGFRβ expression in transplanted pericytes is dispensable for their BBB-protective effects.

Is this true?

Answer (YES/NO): NO